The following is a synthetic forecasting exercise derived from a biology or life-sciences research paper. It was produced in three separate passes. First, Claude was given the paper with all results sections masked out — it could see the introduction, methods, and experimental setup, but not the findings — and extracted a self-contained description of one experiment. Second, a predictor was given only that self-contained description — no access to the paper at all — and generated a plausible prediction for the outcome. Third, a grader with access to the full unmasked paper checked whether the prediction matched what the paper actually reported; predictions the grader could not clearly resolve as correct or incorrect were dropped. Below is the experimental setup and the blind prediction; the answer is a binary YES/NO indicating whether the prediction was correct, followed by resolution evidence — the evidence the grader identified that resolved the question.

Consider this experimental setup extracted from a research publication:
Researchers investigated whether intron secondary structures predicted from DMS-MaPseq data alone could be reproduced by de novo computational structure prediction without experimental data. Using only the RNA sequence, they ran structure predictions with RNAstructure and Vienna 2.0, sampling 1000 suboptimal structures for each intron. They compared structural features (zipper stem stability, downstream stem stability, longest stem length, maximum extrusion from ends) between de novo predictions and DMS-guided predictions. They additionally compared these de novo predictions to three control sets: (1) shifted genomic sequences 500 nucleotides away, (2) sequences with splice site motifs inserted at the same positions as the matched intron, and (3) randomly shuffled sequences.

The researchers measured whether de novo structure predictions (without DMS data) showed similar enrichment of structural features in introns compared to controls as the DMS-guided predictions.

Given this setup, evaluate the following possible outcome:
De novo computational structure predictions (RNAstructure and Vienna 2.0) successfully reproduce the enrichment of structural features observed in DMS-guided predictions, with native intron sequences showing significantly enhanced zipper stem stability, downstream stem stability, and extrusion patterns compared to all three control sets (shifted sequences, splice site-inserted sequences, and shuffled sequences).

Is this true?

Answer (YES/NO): YES